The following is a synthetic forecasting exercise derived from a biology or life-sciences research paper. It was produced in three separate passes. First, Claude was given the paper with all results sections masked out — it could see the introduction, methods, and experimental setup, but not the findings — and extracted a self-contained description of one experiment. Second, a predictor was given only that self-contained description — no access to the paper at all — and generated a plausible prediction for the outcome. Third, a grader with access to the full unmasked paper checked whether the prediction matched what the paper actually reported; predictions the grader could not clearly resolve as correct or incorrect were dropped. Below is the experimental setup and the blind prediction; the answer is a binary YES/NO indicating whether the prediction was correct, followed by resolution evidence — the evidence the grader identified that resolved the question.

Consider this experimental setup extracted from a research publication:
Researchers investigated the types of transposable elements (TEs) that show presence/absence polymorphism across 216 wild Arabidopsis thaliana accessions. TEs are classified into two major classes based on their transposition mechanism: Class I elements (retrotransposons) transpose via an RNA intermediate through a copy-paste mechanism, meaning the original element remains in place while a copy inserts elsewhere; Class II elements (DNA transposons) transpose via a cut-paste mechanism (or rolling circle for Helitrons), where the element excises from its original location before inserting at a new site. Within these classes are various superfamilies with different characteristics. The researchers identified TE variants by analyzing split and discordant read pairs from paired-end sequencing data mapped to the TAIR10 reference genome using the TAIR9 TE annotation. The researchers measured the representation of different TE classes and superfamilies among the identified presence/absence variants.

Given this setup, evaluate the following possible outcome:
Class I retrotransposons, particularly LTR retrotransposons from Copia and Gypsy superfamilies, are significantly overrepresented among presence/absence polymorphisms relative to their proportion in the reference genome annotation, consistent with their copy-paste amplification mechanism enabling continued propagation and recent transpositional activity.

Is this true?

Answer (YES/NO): NO